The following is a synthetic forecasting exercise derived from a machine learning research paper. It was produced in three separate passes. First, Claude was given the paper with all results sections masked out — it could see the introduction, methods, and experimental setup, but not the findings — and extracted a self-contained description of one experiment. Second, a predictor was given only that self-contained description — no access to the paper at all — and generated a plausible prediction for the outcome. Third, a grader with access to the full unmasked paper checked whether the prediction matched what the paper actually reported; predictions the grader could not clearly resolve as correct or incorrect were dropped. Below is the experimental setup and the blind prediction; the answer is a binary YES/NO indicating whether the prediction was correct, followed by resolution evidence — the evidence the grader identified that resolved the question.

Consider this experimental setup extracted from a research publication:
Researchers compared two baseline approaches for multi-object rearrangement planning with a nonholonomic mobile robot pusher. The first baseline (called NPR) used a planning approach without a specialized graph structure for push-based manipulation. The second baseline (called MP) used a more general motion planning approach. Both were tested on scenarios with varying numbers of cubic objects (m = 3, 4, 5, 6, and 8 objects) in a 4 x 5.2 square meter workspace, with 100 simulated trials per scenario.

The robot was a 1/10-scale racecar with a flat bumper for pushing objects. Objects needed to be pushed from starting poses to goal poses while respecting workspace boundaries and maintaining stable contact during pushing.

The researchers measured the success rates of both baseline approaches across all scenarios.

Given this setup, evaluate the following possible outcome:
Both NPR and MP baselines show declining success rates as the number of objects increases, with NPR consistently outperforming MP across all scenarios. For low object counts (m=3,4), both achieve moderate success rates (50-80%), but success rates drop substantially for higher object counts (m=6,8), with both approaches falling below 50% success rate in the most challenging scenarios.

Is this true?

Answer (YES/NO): NO